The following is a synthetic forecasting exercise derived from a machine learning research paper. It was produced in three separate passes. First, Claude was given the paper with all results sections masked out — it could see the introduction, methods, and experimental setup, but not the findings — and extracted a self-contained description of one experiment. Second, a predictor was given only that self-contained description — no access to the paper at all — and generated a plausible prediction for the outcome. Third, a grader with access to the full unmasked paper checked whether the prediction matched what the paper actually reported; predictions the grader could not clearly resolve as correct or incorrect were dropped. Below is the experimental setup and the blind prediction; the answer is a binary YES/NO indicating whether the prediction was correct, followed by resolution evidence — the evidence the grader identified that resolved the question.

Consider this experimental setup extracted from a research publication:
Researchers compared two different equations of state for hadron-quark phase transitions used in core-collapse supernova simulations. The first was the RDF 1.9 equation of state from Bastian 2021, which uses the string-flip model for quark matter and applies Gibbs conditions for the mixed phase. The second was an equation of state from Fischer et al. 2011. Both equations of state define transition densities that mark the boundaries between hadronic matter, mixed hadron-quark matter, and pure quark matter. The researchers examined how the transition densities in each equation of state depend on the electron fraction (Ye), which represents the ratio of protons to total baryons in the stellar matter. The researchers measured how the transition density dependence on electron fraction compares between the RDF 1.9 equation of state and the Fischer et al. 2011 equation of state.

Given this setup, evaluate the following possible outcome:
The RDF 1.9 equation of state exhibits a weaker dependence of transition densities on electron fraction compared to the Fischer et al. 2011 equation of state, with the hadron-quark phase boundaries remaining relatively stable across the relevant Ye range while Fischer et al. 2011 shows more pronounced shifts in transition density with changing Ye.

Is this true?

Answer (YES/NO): YES